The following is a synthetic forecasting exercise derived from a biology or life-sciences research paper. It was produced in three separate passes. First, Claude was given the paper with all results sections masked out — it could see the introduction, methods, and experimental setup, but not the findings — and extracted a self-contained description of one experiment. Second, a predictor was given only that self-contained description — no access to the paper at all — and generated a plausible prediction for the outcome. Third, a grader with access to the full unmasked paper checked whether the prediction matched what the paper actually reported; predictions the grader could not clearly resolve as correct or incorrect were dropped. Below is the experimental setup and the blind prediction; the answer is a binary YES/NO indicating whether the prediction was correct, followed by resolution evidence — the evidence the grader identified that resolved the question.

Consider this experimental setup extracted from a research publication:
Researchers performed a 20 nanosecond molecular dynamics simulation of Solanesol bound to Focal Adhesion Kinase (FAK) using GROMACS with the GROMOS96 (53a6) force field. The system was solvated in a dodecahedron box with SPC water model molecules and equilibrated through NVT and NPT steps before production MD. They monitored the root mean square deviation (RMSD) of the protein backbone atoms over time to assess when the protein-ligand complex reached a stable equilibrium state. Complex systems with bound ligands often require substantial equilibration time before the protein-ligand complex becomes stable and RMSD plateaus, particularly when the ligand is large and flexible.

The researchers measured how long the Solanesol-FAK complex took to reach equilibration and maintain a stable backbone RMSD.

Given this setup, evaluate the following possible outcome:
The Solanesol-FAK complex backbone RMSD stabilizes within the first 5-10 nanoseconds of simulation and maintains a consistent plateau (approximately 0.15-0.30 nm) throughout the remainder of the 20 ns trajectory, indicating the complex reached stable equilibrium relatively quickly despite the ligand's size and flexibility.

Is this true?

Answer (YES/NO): NO